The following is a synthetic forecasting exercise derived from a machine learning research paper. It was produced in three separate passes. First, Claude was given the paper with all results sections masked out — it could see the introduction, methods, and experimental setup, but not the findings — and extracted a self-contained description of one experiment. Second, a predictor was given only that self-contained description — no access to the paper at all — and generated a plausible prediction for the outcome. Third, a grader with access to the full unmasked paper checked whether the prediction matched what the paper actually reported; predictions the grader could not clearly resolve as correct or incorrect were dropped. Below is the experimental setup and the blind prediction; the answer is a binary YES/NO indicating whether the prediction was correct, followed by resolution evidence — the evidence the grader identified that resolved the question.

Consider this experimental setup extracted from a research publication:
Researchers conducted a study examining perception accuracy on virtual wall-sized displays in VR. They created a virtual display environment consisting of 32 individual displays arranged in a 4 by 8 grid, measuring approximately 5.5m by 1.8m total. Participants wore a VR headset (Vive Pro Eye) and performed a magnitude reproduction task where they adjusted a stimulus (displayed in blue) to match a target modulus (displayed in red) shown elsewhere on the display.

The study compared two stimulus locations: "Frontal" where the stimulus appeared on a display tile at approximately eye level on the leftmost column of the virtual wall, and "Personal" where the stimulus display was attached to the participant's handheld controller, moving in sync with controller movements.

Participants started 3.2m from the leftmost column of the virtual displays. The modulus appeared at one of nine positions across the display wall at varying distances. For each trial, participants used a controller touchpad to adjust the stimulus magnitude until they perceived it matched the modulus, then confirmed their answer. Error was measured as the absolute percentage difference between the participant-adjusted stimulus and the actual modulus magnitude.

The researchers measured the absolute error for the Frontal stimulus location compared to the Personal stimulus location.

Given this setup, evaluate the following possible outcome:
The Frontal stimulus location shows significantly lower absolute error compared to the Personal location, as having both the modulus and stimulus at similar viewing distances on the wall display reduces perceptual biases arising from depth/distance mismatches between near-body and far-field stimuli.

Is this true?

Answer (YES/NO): YES